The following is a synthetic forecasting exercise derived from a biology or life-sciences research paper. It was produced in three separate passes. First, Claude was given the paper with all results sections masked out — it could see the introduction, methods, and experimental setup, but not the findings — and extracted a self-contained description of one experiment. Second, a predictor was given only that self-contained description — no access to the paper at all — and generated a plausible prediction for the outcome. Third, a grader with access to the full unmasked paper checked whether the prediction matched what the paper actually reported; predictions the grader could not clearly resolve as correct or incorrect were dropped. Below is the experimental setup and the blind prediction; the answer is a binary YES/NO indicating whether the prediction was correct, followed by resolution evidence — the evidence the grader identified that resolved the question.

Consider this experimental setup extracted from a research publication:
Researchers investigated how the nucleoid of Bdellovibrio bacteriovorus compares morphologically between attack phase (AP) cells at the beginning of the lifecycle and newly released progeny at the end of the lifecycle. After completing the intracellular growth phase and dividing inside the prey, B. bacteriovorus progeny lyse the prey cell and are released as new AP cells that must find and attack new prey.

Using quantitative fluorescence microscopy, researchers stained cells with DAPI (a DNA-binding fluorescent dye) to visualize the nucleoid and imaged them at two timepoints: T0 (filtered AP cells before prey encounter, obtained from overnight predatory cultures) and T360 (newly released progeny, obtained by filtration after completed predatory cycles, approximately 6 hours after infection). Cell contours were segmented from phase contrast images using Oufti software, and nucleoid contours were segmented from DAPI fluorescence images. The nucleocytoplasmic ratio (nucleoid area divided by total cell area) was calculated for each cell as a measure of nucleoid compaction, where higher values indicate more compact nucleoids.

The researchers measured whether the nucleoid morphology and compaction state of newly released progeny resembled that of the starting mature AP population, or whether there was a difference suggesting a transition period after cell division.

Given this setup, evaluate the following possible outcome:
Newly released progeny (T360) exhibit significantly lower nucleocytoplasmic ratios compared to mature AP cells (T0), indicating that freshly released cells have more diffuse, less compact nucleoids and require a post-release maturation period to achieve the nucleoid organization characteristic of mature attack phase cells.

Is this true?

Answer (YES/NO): NO